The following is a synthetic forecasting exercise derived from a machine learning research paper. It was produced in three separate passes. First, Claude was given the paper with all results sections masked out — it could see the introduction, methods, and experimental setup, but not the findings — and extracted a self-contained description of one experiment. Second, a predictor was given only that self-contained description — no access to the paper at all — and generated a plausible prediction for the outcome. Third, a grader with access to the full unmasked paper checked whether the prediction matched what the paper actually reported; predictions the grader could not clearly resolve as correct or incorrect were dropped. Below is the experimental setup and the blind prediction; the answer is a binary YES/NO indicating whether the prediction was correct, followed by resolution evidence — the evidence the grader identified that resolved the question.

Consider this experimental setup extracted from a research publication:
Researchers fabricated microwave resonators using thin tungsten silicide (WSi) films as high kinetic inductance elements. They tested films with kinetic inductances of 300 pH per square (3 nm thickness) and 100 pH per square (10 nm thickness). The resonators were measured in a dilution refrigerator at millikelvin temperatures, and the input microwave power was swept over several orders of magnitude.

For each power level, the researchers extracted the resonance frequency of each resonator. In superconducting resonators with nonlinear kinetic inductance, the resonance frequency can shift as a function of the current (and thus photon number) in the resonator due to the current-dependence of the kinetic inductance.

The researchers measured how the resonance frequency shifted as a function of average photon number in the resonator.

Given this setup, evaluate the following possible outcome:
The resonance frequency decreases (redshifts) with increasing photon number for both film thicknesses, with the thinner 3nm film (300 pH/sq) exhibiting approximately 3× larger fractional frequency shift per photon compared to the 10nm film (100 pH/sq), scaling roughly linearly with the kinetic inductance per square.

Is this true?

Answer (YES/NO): NO